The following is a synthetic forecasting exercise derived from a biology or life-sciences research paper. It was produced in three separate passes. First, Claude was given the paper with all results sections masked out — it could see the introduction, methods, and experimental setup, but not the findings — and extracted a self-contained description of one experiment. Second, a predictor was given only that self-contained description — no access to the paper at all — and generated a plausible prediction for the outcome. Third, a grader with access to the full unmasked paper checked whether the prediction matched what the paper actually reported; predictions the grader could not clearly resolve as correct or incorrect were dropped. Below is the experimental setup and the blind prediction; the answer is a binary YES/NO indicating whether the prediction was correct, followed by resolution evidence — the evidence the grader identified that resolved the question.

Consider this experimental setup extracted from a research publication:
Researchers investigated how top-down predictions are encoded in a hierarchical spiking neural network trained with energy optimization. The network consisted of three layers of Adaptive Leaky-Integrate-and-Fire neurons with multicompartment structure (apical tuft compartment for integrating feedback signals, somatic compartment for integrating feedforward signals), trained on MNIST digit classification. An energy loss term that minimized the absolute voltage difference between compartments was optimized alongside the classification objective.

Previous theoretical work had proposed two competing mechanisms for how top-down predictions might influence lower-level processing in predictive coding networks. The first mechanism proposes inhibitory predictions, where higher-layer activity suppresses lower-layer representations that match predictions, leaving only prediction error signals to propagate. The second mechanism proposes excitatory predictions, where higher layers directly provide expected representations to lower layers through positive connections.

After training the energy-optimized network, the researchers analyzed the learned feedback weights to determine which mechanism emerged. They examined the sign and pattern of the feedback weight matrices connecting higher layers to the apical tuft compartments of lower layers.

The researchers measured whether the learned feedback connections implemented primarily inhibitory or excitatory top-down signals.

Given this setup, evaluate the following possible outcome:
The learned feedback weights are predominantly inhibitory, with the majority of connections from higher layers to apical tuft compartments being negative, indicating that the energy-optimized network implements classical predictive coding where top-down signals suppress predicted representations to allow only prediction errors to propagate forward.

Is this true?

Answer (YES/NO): NO